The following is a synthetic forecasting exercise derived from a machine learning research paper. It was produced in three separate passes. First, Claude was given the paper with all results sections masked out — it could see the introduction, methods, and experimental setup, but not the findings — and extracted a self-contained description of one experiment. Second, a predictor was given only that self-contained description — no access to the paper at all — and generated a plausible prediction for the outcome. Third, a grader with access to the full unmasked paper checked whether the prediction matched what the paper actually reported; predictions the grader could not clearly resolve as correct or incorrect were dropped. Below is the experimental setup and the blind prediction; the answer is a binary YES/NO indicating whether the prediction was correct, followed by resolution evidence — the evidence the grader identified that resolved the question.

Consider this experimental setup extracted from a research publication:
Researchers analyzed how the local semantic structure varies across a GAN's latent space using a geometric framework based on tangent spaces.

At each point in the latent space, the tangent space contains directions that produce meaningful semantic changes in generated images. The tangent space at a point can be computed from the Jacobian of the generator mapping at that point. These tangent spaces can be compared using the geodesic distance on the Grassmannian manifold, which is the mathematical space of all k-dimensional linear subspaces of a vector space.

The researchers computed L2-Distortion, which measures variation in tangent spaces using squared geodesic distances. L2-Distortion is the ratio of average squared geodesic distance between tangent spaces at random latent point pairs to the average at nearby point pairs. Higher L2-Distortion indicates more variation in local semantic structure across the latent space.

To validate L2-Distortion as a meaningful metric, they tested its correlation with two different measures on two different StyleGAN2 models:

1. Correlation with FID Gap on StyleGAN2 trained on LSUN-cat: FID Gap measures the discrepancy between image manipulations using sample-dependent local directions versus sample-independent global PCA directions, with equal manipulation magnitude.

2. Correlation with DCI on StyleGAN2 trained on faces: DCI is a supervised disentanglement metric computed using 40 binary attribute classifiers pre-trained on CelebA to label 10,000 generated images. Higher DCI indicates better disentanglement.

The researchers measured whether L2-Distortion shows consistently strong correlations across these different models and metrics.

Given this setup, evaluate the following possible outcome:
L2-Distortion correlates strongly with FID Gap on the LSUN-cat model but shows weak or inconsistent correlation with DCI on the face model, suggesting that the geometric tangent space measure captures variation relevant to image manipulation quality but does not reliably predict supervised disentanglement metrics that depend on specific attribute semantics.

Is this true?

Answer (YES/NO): NO